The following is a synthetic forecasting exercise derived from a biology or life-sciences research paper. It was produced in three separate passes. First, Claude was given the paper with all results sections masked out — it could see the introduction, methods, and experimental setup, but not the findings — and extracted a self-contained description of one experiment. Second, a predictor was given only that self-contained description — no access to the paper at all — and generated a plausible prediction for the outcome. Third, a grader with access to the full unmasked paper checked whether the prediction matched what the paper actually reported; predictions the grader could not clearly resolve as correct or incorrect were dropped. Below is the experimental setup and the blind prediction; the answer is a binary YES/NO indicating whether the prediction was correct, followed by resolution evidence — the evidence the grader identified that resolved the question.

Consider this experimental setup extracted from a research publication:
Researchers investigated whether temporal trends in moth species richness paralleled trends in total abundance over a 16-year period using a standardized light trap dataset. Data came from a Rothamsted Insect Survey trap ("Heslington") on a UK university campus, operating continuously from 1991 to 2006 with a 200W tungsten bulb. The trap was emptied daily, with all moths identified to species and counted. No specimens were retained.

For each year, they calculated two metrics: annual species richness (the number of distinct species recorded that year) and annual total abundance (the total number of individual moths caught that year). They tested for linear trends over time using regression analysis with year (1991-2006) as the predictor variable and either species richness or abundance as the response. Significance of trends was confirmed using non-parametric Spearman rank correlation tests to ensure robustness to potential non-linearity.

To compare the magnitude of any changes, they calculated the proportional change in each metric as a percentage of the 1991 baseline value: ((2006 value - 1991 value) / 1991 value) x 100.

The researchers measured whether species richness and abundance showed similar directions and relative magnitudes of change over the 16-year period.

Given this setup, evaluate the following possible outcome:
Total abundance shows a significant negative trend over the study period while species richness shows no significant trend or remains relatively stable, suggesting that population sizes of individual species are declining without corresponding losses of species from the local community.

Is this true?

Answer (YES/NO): NO